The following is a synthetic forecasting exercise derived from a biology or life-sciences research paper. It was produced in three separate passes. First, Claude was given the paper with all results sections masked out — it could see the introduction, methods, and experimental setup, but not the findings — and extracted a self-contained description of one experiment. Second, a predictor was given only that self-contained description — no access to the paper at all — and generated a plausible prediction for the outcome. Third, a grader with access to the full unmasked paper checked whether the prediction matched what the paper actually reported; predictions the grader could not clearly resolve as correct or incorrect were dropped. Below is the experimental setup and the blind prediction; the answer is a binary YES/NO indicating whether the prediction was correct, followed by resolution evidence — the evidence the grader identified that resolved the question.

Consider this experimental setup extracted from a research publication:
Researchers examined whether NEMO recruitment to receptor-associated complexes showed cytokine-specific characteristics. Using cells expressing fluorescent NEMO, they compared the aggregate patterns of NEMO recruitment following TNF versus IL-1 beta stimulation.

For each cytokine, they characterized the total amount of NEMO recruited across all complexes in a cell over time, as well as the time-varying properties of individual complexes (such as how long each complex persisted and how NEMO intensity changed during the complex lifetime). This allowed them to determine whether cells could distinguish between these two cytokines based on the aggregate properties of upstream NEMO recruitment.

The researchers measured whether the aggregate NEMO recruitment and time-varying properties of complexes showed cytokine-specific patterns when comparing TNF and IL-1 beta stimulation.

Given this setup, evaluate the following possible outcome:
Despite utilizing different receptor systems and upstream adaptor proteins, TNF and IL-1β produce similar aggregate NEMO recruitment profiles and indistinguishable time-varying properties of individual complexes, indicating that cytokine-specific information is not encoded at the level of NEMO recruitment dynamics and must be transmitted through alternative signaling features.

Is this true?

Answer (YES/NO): NO